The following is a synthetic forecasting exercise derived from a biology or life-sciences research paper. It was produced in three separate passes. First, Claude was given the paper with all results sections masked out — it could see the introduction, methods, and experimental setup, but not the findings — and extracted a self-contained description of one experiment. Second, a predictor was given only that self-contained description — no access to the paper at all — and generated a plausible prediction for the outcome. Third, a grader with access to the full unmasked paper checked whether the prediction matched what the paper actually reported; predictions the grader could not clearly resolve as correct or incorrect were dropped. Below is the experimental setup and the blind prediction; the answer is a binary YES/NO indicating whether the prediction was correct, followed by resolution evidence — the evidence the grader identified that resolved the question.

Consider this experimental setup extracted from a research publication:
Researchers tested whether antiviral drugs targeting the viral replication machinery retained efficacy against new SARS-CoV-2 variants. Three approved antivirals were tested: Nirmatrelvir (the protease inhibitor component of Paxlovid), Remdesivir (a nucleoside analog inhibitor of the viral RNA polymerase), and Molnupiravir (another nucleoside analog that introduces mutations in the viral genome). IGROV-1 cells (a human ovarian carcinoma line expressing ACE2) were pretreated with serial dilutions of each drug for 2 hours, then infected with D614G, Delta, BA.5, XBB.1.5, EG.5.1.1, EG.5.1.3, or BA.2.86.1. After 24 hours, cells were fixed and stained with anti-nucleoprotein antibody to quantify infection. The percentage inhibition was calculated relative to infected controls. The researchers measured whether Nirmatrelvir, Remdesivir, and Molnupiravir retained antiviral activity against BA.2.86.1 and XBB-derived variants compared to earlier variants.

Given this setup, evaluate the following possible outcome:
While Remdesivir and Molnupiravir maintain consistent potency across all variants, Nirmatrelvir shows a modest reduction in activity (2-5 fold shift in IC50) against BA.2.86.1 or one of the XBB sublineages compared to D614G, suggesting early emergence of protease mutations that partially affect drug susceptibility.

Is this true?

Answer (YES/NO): NO